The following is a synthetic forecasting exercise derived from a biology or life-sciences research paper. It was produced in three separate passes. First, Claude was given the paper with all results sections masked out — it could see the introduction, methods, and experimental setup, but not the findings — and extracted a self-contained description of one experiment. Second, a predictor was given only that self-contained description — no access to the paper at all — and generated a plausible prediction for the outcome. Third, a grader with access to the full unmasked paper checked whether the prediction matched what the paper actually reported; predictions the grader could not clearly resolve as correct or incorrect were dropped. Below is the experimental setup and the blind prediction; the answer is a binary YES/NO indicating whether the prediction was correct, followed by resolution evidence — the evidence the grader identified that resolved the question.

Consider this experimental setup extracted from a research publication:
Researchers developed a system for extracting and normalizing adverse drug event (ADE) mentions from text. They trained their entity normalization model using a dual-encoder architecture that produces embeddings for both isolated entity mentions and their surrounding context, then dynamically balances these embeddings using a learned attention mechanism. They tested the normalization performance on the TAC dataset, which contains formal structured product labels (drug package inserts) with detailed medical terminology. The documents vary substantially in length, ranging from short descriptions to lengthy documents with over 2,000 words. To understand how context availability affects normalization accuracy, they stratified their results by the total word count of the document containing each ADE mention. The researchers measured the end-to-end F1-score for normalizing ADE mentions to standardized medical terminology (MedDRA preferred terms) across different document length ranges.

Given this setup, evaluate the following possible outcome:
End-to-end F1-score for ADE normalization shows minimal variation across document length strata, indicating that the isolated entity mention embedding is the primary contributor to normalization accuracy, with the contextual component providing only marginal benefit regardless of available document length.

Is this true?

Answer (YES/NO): NO